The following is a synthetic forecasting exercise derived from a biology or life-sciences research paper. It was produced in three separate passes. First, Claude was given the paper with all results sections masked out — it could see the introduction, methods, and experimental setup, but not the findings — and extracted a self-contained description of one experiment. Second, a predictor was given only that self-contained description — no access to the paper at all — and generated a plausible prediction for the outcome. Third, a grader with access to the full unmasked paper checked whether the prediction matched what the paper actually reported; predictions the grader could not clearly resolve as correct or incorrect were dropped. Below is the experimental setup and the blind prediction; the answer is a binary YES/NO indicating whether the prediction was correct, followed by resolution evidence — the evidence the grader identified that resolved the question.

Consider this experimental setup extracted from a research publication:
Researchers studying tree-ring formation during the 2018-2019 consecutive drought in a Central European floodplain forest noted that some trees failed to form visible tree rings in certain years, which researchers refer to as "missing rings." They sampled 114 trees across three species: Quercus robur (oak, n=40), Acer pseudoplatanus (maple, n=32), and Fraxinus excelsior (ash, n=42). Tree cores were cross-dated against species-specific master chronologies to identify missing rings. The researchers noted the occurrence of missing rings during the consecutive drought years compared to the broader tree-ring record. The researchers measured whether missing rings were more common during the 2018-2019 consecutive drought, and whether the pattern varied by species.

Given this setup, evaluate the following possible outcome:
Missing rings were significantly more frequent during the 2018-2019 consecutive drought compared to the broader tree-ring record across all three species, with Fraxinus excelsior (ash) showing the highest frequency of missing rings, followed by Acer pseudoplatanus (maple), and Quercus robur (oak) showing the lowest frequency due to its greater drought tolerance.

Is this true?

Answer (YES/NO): NO